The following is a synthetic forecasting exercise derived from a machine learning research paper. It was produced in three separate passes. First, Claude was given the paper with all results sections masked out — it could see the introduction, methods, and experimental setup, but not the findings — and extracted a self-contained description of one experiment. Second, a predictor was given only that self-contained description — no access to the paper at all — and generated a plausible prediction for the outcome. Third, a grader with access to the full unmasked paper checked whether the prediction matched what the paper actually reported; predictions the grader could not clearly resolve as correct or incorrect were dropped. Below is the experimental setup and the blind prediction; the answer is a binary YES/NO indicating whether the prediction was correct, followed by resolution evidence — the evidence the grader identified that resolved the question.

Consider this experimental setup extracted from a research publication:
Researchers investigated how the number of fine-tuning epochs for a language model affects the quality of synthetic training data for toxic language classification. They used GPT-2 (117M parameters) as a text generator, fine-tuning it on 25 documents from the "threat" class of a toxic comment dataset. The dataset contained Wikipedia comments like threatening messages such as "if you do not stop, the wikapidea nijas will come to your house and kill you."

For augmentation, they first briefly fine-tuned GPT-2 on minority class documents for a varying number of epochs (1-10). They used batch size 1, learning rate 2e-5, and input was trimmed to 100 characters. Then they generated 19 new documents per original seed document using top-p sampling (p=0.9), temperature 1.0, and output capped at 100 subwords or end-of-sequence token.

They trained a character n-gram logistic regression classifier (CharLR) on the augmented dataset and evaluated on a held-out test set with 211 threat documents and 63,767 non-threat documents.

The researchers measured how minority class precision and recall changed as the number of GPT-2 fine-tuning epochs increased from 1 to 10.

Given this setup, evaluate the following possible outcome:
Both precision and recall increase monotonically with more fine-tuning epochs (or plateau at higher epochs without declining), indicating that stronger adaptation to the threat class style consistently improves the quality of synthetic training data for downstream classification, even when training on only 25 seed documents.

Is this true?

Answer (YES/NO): NO